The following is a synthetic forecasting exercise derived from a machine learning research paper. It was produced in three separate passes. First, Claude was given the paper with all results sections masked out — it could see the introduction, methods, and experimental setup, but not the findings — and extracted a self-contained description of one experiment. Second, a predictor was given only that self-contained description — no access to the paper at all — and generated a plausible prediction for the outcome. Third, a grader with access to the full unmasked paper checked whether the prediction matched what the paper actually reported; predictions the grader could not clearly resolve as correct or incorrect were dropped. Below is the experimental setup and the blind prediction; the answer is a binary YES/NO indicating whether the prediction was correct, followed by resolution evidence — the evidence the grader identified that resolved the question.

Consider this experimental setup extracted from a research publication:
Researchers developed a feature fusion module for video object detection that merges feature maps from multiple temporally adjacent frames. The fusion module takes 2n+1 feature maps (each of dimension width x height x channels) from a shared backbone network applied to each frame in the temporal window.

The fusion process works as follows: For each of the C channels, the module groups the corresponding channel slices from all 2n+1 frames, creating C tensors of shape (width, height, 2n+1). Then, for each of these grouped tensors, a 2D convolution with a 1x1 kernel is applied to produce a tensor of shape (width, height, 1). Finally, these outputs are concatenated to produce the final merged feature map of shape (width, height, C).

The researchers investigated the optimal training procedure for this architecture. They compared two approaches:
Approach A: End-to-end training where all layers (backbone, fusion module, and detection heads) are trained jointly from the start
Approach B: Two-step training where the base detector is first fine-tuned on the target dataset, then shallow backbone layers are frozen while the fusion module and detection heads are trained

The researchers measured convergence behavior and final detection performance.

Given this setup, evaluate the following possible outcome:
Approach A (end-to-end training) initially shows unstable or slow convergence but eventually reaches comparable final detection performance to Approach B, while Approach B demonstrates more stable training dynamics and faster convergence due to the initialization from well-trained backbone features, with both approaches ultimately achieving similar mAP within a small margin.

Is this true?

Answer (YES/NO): NO